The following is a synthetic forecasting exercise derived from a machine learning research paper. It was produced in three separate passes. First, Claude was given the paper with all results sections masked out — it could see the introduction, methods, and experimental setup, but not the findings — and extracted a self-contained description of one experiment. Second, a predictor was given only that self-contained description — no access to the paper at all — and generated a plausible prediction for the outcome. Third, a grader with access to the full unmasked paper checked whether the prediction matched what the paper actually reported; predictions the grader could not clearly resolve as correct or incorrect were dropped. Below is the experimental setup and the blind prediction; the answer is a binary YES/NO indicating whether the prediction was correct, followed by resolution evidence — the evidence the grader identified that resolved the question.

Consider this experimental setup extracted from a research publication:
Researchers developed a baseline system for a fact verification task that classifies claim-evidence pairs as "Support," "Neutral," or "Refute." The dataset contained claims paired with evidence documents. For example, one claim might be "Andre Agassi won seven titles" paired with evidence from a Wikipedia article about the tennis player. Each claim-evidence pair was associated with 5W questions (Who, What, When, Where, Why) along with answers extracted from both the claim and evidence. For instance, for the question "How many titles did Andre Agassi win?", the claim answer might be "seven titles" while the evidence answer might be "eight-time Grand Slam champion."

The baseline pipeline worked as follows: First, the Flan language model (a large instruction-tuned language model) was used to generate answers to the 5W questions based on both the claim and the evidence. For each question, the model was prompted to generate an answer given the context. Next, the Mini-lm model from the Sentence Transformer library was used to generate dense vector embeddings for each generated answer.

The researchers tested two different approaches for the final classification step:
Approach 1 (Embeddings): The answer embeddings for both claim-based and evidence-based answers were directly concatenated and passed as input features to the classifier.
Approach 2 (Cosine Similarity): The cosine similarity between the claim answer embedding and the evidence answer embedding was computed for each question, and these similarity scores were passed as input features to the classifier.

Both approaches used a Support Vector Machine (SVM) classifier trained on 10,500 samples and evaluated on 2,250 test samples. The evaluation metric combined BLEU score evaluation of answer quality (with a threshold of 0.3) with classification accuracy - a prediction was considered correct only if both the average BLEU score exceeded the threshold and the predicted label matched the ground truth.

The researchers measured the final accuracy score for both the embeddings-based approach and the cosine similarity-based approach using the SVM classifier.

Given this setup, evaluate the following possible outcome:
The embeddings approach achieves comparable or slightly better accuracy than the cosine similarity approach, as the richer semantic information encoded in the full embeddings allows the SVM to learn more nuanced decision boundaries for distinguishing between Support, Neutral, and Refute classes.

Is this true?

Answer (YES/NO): NO